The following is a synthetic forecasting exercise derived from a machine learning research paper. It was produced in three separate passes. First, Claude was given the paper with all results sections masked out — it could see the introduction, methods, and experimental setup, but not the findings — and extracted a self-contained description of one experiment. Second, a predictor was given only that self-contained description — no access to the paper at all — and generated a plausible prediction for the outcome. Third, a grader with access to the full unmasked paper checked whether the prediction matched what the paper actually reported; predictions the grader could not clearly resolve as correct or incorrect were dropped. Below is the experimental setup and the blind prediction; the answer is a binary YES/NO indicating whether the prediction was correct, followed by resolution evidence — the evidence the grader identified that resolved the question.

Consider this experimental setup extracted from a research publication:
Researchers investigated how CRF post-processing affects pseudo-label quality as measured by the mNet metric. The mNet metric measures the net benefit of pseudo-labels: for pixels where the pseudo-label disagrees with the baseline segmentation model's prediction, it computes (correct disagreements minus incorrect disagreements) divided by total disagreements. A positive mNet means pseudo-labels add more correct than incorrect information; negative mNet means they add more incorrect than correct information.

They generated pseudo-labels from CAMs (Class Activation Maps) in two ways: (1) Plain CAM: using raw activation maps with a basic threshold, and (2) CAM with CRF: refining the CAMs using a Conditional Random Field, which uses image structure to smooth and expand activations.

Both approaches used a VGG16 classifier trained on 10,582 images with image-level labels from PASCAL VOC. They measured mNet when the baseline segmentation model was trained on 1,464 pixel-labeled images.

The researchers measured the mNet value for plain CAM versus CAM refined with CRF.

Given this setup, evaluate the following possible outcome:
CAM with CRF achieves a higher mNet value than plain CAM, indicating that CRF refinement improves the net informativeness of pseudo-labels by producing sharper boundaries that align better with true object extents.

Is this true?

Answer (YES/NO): YES